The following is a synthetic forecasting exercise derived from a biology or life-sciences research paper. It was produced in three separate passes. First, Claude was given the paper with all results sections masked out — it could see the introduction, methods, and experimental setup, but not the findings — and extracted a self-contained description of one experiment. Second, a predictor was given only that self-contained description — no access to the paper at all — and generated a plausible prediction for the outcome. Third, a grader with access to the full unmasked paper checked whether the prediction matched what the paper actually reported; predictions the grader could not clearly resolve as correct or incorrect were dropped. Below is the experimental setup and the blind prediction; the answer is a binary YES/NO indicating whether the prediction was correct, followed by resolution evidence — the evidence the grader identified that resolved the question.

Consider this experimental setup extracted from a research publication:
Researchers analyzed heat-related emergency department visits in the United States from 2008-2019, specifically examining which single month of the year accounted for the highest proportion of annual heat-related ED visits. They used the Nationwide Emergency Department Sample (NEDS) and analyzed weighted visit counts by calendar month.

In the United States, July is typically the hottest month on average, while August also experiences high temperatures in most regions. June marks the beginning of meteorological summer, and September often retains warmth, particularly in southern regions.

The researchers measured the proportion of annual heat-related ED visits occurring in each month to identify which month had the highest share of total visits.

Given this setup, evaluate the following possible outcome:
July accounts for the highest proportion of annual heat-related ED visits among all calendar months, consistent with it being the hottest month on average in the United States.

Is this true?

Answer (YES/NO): YES